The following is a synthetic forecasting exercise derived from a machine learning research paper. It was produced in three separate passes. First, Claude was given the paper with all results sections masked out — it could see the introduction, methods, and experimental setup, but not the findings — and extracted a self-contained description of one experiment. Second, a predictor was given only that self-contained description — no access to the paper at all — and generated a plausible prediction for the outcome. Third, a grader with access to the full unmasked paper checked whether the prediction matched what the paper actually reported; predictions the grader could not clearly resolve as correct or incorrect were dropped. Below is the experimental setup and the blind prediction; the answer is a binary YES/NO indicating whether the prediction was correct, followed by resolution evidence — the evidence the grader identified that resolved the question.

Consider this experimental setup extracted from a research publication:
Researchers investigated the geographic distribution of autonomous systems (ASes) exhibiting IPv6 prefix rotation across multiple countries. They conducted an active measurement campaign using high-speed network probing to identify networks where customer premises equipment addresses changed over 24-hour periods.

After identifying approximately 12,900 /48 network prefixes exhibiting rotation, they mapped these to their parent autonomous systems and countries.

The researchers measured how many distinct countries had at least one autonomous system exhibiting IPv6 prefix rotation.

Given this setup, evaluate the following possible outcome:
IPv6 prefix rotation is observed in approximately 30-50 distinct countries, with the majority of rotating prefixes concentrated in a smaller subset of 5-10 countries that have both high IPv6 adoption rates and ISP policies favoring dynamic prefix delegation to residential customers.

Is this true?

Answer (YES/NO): NO